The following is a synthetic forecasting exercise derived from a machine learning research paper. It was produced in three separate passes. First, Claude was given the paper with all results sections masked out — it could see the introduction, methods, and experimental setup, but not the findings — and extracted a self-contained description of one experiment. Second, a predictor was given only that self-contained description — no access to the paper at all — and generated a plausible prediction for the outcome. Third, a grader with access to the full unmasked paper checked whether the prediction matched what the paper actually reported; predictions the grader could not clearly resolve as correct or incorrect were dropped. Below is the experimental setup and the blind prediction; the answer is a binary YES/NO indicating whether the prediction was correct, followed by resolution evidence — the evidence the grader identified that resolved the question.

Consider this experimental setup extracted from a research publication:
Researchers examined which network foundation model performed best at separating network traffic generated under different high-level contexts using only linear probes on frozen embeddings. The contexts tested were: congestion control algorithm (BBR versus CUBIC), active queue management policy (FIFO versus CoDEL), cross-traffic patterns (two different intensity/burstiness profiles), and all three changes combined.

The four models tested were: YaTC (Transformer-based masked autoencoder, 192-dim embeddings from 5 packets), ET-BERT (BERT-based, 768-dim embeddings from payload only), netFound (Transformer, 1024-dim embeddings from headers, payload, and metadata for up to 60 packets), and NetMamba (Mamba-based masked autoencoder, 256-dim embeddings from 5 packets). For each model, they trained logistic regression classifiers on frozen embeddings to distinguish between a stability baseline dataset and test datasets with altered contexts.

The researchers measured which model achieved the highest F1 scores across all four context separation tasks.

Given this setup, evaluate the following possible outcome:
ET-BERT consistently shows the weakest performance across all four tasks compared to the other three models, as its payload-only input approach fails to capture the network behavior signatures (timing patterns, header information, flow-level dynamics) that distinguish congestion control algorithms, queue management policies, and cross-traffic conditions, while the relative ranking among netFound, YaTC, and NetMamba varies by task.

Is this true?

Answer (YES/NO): NO